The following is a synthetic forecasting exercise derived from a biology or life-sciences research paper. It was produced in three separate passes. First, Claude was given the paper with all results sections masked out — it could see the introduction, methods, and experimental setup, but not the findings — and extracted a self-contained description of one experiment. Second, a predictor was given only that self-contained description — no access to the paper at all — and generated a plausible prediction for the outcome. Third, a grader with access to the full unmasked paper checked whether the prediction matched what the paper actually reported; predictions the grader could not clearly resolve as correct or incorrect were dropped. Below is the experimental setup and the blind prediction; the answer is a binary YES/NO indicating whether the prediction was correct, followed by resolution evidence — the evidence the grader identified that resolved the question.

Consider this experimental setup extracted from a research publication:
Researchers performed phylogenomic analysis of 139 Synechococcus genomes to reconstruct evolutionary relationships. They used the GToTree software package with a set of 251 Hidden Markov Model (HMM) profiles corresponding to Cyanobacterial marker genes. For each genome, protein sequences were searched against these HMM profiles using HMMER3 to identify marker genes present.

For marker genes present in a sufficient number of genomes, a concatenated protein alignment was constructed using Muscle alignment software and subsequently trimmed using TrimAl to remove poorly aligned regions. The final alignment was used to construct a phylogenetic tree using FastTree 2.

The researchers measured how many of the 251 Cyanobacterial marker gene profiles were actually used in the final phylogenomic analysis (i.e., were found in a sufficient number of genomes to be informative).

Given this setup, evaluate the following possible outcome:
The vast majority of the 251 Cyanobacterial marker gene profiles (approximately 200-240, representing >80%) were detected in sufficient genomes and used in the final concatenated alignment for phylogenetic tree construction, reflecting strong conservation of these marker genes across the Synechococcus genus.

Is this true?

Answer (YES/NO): NO